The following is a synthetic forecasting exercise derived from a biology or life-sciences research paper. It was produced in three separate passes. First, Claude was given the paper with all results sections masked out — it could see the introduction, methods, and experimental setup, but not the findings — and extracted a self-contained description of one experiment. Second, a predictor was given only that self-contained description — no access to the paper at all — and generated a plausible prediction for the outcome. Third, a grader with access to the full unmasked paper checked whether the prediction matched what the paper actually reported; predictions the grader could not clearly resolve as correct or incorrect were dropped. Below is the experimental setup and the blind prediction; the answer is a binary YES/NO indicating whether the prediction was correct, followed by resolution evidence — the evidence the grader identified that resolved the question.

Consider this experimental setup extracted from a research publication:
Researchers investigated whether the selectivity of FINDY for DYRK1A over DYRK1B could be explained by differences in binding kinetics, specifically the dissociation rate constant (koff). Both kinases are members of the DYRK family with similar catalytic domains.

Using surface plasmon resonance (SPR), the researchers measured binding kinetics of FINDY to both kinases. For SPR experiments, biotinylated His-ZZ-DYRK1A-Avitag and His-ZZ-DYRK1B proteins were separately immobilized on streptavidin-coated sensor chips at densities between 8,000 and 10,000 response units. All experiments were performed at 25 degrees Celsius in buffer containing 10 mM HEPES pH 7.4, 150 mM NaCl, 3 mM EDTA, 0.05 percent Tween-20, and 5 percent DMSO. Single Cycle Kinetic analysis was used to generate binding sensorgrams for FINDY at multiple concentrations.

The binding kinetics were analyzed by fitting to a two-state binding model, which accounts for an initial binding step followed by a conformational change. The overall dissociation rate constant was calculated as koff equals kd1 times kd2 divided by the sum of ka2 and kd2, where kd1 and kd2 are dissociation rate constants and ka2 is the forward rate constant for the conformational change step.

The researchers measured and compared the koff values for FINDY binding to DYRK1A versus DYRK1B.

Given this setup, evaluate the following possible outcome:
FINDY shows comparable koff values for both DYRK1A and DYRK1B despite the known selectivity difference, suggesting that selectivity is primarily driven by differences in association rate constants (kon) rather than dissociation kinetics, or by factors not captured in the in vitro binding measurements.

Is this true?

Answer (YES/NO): NO